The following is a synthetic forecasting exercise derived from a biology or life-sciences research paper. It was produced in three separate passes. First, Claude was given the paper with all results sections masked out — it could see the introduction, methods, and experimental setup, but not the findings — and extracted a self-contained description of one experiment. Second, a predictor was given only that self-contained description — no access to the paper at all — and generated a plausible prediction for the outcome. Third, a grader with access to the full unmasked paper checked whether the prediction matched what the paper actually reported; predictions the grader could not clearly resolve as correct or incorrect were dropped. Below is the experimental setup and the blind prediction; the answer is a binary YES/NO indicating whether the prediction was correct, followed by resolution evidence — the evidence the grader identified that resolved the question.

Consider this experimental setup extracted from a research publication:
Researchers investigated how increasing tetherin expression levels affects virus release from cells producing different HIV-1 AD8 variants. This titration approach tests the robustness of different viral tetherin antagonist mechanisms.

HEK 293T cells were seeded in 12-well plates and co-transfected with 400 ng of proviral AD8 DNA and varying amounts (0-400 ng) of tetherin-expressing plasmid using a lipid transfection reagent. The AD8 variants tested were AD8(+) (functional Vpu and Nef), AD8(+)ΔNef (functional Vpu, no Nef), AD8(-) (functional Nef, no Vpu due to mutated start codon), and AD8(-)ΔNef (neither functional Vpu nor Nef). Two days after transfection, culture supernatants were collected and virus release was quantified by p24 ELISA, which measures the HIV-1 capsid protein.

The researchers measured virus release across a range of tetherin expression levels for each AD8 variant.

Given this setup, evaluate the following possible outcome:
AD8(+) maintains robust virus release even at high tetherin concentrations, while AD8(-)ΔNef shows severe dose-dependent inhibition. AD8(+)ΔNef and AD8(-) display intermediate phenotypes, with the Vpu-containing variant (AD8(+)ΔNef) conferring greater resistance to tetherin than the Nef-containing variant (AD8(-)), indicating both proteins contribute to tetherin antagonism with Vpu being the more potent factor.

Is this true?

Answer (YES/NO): NO